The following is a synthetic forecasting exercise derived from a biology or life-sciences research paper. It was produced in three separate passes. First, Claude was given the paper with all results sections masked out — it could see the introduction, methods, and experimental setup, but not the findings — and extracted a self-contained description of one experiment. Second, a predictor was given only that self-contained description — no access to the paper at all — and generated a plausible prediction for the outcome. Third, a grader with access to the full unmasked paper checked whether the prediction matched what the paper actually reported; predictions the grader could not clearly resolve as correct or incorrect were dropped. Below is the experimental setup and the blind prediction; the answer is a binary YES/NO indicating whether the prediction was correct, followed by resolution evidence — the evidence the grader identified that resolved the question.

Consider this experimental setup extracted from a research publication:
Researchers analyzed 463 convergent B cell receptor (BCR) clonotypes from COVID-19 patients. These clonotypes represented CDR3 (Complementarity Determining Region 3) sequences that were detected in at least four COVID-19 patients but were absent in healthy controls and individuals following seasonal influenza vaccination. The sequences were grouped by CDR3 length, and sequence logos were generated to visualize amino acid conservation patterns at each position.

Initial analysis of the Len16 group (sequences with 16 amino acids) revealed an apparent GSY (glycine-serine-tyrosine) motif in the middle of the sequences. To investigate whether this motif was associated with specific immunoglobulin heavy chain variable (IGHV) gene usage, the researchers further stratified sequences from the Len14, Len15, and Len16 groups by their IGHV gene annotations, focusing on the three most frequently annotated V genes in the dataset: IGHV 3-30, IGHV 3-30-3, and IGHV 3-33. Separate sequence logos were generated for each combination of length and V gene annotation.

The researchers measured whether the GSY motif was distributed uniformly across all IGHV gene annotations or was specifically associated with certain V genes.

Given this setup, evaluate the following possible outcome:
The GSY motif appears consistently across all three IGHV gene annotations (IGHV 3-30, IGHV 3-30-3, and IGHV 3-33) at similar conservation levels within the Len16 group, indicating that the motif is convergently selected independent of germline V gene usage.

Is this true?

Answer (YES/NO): NO